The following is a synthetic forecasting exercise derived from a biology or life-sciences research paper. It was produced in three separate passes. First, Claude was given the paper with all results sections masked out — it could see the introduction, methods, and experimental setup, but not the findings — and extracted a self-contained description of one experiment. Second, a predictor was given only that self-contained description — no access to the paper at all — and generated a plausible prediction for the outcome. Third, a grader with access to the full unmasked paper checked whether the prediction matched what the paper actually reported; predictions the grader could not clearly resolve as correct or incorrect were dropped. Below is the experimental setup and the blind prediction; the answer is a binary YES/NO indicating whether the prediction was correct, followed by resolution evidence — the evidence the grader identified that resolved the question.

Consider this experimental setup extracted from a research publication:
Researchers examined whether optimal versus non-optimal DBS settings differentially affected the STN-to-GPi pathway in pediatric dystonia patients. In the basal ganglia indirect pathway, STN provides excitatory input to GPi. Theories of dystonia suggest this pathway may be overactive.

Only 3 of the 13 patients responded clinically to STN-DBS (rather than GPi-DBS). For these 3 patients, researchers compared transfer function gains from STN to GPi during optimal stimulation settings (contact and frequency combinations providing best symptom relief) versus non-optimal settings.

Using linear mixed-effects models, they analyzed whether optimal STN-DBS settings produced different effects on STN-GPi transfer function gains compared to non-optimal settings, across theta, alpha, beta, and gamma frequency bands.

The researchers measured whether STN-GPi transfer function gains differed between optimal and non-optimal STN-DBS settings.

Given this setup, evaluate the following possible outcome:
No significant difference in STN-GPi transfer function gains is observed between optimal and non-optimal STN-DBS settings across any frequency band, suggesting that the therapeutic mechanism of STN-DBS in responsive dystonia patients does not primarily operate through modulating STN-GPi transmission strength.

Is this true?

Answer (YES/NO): YES